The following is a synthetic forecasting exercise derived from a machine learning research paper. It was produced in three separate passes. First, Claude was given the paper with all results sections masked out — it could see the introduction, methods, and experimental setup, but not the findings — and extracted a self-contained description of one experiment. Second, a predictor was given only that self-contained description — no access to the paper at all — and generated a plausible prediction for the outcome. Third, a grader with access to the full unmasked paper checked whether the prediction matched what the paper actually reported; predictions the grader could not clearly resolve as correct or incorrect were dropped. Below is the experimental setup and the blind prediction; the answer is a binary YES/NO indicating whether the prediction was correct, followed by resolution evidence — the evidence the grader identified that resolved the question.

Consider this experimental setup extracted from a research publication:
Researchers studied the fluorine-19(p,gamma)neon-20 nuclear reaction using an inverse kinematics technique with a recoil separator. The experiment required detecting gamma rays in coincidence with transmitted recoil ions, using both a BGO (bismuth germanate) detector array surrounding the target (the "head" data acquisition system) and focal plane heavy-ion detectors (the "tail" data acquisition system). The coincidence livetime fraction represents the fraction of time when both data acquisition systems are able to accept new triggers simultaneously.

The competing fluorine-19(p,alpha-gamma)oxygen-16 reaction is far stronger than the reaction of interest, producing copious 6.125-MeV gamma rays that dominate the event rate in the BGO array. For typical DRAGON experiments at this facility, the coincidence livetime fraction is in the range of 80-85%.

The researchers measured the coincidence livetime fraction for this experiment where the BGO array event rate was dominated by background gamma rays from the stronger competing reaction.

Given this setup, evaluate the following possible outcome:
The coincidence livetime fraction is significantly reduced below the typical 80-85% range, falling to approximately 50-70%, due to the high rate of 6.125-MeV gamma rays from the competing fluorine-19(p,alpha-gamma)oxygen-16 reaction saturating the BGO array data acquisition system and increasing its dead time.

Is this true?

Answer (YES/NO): NO